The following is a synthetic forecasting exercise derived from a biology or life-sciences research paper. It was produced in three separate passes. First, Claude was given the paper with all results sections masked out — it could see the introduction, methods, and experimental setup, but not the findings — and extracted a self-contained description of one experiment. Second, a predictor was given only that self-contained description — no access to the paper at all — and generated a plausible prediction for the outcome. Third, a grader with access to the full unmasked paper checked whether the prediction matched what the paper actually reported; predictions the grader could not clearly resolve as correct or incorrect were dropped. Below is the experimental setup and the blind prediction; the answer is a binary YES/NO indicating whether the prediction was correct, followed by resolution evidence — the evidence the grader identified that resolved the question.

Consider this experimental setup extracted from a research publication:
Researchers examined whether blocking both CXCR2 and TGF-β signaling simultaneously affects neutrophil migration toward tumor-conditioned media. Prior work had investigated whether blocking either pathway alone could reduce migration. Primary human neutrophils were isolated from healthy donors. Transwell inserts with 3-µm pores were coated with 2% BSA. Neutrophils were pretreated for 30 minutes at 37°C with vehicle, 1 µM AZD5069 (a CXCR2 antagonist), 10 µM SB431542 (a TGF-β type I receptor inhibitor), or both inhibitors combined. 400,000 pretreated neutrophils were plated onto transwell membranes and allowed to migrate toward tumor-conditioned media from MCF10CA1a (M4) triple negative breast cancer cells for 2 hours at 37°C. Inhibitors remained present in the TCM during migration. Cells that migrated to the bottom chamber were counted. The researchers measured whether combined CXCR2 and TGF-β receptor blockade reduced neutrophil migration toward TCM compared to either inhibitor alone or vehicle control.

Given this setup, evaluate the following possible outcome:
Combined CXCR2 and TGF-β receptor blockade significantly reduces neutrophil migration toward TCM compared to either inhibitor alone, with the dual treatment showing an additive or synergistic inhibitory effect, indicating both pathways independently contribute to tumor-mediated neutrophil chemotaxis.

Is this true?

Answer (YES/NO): NO